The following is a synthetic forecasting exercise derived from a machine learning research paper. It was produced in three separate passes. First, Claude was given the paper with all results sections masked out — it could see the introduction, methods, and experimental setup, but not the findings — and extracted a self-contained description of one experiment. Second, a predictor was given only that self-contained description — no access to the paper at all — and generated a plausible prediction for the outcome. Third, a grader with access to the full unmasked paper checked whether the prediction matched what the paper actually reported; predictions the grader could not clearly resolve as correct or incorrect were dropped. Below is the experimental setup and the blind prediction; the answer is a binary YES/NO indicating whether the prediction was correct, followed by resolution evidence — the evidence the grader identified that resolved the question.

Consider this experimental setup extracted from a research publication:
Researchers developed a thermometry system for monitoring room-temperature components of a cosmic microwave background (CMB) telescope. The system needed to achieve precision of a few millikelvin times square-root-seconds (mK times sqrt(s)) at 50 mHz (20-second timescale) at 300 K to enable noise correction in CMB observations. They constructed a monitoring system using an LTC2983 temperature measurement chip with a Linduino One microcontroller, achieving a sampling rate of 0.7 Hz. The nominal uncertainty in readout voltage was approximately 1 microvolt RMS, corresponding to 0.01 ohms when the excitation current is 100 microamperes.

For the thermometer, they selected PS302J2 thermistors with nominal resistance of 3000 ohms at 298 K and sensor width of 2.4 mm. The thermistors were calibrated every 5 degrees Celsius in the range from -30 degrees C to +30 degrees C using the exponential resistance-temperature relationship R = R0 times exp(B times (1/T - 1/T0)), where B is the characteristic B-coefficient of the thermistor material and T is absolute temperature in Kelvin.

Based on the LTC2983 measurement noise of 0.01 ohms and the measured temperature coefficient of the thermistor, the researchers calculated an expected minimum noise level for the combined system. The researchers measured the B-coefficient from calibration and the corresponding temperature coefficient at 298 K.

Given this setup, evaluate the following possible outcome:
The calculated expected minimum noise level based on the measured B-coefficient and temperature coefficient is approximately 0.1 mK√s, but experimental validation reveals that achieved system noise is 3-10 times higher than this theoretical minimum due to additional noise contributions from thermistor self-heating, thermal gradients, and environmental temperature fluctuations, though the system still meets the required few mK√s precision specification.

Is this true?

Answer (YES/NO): NO